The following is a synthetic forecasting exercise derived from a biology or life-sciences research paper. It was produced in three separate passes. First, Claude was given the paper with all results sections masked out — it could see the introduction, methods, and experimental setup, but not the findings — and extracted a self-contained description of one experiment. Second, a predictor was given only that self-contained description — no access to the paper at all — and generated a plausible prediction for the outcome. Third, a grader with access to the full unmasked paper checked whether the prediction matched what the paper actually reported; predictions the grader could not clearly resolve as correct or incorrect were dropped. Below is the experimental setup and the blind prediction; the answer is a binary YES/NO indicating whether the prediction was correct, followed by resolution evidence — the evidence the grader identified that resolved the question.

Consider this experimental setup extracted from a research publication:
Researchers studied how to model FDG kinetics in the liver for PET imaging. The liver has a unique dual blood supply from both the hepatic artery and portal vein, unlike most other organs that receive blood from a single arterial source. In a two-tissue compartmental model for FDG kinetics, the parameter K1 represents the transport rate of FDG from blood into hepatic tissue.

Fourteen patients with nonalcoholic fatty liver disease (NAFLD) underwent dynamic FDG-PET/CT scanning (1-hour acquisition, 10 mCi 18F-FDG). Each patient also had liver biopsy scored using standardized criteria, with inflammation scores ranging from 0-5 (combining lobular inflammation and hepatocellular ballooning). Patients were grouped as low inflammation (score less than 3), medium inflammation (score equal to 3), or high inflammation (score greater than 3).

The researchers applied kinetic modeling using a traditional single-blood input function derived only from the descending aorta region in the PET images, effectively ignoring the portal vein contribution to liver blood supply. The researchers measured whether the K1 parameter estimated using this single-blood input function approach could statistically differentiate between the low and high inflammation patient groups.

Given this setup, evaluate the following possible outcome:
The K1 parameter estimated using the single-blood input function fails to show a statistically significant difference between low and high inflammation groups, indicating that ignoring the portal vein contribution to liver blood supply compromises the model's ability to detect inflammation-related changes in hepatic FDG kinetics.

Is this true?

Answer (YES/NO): YES